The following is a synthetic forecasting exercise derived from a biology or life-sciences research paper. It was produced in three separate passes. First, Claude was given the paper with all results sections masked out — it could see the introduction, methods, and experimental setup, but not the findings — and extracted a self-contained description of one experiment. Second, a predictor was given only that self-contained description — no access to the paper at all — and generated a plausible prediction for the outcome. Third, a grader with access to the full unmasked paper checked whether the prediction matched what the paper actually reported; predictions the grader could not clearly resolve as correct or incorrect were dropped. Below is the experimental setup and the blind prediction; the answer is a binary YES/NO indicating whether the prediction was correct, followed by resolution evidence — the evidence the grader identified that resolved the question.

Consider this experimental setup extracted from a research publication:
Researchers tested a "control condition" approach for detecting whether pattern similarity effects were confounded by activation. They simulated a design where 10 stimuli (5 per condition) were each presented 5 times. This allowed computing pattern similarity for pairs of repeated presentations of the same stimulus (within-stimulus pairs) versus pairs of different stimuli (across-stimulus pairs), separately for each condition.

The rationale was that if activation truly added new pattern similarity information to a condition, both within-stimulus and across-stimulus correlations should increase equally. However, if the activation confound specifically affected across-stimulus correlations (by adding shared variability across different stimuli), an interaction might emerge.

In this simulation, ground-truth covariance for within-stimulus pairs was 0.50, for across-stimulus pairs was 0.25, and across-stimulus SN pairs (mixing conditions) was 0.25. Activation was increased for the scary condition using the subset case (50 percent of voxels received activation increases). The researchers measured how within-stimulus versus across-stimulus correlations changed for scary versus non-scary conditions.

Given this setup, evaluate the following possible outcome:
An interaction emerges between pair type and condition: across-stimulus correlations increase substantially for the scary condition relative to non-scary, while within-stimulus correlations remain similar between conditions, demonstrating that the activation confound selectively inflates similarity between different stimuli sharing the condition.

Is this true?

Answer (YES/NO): NO